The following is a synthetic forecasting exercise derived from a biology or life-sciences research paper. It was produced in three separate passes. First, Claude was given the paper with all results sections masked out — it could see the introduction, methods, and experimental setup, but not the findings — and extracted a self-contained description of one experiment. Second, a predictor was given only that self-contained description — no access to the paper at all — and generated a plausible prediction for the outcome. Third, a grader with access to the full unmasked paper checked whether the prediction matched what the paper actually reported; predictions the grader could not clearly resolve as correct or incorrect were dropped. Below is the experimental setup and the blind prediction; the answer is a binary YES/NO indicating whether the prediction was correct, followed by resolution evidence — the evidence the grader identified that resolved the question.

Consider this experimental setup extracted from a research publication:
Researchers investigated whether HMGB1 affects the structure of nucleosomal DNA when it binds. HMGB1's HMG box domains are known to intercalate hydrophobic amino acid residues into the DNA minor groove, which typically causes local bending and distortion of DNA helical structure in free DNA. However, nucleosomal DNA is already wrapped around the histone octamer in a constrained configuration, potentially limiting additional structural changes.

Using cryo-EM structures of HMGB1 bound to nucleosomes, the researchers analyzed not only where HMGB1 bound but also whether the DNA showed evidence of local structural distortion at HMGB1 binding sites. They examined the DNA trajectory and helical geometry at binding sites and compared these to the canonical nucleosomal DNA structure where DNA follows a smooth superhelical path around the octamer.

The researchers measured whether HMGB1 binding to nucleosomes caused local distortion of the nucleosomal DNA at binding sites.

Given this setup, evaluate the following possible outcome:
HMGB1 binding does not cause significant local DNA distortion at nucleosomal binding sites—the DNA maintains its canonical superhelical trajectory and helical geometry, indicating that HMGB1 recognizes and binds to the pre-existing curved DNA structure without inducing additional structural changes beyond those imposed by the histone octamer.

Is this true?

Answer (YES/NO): NO